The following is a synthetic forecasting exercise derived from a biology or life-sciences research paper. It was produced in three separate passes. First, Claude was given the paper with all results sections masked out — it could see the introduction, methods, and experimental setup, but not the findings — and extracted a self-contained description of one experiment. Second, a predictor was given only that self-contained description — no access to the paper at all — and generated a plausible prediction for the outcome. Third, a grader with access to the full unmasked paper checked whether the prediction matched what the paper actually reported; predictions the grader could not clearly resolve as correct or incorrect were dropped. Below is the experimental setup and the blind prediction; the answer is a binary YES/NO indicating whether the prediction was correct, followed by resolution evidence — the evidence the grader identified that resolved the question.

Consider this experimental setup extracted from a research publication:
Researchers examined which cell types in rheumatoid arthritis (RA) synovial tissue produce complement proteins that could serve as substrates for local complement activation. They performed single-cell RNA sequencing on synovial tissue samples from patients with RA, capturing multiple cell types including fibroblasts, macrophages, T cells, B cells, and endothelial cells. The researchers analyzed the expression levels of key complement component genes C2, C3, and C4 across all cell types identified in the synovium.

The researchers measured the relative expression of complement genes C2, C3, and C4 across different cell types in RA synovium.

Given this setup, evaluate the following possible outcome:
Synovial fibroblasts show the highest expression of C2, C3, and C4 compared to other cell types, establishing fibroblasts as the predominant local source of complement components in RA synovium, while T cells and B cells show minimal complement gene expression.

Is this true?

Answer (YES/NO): YES